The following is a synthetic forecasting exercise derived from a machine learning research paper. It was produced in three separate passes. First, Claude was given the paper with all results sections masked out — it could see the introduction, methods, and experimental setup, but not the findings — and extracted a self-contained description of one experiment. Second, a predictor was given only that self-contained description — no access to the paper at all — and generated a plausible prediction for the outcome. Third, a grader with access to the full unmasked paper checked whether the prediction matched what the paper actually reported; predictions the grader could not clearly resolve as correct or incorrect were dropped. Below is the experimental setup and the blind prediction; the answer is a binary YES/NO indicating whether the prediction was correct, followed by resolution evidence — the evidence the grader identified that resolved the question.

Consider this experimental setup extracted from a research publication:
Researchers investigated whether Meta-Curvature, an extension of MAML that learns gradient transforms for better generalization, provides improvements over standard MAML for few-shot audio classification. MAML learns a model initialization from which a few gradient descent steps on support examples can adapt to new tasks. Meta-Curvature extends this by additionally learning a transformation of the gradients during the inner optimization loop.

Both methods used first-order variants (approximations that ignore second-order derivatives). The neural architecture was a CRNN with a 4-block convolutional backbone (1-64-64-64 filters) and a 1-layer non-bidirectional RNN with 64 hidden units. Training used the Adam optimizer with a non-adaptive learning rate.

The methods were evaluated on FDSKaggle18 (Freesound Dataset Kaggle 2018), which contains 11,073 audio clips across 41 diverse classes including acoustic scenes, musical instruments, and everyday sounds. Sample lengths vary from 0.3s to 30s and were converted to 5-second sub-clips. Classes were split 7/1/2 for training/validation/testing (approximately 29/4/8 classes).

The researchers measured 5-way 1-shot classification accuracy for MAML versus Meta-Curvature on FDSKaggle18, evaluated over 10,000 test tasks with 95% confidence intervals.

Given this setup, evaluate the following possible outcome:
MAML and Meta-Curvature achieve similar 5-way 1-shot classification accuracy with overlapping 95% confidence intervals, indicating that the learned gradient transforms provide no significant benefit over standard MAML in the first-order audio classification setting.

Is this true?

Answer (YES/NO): YES